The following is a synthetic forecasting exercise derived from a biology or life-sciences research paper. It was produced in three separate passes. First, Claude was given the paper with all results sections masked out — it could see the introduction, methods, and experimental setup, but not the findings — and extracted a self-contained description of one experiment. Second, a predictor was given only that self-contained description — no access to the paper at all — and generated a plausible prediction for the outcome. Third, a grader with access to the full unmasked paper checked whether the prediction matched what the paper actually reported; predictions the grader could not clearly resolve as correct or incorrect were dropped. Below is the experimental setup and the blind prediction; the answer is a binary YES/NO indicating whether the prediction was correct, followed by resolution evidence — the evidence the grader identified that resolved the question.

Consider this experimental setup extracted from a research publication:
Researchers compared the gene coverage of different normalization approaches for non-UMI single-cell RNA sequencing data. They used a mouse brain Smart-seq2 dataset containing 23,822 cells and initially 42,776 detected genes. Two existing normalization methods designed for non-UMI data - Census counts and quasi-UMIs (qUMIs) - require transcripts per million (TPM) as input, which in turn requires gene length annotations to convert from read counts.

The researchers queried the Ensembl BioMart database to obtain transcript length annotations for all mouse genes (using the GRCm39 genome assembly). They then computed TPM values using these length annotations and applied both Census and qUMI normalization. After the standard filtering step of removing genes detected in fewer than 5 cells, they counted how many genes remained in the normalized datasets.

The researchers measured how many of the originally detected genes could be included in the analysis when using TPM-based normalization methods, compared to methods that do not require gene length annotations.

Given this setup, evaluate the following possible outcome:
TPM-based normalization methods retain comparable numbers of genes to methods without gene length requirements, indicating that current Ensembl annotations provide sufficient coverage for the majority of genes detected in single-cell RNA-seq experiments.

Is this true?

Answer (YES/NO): NO